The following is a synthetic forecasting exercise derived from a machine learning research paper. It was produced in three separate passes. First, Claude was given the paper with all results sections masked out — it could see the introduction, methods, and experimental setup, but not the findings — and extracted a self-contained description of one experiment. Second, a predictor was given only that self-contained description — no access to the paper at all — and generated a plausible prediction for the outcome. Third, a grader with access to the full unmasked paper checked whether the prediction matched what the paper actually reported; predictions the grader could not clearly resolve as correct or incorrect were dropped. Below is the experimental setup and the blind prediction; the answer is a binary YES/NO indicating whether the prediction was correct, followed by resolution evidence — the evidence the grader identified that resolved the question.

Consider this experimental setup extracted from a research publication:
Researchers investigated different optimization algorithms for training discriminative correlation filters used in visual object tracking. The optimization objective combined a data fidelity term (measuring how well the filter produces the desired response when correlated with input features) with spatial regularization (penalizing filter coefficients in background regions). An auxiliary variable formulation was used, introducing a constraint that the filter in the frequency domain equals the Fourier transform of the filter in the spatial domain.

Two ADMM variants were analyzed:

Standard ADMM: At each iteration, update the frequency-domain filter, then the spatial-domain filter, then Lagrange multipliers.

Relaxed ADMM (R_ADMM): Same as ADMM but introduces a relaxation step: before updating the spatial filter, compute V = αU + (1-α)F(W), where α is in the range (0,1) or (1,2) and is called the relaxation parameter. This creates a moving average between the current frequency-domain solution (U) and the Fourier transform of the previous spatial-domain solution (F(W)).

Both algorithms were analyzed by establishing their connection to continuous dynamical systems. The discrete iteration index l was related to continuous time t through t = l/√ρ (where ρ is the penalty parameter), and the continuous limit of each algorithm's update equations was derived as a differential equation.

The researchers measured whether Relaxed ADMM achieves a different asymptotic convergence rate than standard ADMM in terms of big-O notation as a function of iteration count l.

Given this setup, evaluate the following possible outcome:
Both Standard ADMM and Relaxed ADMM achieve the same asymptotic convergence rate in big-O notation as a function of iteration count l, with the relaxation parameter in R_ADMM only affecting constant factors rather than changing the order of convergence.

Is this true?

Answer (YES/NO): YES